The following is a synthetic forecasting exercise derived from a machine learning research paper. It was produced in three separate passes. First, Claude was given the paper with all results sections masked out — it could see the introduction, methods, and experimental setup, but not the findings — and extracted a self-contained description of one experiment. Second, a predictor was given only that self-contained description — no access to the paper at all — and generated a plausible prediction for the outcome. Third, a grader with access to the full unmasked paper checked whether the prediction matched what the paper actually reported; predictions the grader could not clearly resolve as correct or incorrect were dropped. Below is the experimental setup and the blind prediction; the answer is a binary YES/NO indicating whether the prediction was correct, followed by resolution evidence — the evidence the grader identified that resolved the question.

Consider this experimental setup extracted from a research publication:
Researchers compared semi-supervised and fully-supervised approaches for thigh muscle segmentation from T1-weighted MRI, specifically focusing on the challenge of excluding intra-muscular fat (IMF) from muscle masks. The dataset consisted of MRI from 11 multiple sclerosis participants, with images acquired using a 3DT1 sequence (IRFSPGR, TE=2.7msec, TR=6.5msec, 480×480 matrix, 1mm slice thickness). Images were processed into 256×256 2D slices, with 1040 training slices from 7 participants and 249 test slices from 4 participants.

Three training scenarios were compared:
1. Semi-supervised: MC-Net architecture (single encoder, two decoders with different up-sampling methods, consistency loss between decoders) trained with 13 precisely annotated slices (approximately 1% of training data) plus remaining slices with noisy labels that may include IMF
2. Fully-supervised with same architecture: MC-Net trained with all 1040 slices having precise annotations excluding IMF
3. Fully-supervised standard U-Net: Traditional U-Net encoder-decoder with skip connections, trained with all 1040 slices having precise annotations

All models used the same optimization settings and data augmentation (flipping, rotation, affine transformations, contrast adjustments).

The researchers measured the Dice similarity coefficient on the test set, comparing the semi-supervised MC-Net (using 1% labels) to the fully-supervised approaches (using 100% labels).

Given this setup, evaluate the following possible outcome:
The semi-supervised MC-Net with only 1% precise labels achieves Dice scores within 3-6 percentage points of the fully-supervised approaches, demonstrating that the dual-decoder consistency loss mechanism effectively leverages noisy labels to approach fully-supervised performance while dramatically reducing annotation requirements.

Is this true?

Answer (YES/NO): NO